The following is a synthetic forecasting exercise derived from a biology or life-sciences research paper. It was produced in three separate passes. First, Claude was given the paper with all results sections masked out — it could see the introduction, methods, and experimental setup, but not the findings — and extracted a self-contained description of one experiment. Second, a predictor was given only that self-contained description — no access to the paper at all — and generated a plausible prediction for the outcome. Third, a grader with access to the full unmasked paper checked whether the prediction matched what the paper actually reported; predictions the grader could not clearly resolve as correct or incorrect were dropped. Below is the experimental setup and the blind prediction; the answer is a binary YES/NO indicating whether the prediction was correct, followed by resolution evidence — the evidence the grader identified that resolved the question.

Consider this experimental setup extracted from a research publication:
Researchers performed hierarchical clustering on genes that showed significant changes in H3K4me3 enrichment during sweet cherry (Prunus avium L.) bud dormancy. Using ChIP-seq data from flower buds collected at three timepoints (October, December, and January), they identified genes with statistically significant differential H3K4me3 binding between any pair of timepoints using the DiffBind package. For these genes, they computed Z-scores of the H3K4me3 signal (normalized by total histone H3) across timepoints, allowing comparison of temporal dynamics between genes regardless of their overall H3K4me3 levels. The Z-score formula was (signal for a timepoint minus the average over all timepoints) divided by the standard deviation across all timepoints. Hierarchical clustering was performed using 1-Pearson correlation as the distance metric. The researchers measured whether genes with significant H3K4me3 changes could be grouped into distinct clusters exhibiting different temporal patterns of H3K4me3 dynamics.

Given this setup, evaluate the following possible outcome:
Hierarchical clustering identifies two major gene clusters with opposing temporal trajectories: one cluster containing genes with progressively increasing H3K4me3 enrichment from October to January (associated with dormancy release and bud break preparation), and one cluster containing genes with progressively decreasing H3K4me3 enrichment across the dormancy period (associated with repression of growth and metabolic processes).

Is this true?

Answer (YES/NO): NO